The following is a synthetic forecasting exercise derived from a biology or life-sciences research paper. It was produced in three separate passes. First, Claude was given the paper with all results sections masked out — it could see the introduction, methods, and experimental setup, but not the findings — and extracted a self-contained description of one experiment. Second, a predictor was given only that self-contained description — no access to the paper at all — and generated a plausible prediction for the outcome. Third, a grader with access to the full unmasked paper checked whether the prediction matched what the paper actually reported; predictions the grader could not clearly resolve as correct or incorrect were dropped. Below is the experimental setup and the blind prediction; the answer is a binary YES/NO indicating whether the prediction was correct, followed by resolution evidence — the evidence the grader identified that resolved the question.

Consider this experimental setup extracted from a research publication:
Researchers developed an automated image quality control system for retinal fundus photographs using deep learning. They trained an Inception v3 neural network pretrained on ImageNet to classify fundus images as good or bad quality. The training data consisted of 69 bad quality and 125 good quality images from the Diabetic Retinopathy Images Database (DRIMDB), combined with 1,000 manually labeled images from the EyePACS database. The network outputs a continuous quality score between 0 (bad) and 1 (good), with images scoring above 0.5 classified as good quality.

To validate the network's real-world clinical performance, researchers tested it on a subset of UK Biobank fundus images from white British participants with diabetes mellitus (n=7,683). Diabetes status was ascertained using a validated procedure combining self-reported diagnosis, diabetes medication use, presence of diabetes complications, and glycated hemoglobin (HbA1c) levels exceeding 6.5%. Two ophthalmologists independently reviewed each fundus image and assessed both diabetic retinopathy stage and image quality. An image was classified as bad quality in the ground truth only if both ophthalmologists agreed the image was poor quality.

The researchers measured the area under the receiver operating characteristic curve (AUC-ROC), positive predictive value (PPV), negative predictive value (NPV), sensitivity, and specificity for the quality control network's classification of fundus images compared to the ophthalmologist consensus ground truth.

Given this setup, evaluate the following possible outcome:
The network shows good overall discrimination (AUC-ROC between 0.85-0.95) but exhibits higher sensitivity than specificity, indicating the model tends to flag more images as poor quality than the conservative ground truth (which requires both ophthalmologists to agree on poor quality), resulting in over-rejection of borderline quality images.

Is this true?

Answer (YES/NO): NO